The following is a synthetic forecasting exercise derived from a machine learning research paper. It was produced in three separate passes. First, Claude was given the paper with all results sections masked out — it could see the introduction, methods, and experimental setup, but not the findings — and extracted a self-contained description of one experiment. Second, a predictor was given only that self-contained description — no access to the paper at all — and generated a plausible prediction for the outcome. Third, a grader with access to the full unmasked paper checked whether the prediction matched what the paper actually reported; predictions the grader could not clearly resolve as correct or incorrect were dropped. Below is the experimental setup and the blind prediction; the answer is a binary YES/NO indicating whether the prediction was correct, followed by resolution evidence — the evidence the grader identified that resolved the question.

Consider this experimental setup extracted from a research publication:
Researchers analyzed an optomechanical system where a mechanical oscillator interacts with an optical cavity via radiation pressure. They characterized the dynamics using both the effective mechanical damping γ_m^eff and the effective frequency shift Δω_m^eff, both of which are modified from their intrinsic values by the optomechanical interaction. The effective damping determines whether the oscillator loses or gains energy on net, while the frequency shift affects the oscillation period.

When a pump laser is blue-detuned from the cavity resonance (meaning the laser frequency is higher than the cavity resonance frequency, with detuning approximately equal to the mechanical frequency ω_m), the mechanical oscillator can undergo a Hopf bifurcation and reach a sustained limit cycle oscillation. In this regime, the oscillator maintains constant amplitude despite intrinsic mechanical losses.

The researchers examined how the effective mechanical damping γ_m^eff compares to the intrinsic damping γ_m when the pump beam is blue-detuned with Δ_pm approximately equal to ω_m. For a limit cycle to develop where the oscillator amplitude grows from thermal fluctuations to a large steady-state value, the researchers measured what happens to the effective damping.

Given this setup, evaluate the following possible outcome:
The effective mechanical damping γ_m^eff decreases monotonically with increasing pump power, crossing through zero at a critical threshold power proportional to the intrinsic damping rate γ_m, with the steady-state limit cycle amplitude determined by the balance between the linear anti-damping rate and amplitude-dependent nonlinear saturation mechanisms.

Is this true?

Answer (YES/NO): YES